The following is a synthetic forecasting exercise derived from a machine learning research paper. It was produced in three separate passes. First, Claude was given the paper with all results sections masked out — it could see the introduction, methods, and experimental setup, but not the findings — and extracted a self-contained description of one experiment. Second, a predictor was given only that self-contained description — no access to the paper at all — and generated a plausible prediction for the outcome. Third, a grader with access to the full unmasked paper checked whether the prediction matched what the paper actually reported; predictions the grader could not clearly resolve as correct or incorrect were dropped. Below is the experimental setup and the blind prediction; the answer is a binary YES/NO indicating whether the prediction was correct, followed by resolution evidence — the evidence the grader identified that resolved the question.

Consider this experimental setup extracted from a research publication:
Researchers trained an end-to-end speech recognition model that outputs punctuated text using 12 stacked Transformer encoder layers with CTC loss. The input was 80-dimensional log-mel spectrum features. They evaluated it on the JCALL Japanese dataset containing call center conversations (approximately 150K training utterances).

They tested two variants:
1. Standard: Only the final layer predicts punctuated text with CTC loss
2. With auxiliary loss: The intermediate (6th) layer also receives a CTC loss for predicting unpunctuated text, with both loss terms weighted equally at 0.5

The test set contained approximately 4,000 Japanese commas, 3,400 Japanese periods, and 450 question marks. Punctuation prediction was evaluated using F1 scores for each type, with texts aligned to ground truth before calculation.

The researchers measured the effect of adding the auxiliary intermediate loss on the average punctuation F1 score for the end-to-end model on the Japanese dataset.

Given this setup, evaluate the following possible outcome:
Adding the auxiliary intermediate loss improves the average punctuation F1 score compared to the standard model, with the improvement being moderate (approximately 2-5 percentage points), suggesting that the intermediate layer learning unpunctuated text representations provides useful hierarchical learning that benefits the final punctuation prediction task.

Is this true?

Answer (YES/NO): NO